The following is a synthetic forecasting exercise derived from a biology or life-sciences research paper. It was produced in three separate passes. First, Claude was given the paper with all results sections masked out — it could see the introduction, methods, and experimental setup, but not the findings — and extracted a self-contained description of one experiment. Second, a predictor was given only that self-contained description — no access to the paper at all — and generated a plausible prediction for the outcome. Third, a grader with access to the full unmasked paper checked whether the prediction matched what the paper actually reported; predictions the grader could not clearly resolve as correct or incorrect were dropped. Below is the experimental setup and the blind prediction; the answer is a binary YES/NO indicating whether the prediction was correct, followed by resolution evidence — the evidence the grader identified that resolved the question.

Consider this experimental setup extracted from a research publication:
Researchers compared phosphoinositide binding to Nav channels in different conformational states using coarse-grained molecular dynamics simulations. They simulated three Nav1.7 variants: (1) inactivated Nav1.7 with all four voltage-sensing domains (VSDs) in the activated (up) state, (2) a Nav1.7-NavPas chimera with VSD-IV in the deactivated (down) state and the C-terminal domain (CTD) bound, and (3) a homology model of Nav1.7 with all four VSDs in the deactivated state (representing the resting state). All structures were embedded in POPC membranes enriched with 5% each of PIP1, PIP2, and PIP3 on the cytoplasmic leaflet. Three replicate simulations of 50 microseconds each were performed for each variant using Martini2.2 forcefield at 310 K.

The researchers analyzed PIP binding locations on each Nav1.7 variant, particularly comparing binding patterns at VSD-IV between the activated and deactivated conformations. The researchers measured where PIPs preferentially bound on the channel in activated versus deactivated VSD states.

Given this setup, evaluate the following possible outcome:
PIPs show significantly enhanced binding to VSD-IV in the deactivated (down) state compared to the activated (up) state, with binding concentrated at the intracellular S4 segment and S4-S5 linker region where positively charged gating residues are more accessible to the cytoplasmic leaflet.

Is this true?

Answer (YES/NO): YES